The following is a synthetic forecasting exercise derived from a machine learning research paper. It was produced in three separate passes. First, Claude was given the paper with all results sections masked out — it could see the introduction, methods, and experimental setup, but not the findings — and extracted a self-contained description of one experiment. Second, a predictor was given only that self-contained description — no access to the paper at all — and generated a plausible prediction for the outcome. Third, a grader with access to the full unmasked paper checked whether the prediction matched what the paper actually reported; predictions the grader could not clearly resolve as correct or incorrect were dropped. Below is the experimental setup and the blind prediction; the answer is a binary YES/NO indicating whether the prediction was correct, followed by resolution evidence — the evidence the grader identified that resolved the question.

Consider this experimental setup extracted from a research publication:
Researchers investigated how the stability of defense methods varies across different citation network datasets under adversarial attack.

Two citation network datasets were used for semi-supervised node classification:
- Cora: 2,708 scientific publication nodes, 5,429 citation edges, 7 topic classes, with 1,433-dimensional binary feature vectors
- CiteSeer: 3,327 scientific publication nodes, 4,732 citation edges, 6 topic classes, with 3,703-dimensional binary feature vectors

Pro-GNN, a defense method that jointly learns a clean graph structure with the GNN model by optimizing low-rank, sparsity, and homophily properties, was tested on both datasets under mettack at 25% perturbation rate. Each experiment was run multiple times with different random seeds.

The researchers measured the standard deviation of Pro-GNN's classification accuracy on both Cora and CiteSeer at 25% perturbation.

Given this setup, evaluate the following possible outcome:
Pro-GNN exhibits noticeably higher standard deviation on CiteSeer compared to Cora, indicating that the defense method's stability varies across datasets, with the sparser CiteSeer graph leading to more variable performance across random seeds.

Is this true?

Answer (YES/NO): YES